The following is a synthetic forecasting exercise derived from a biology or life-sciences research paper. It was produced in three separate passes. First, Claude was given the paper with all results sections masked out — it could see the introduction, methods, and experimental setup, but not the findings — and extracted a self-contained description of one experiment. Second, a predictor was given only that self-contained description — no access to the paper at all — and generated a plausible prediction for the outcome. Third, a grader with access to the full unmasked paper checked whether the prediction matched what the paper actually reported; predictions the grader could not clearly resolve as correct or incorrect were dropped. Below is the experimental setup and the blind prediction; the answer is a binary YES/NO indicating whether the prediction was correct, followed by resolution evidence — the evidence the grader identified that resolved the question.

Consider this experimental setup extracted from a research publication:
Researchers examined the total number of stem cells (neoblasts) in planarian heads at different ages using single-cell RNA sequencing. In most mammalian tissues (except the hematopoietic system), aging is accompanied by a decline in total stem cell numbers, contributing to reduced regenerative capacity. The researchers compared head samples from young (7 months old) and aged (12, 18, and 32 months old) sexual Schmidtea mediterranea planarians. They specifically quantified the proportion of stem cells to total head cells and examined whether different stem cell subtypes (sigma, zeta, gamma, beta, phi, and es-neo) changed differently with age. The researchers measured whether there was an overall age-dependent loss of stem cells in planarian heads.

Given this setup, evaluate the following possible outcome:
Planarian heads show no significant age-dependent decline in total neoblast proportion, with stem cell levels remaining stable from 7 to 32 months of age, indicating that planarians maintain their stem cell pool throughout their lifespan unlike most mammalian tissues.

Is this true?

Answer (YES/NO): NO